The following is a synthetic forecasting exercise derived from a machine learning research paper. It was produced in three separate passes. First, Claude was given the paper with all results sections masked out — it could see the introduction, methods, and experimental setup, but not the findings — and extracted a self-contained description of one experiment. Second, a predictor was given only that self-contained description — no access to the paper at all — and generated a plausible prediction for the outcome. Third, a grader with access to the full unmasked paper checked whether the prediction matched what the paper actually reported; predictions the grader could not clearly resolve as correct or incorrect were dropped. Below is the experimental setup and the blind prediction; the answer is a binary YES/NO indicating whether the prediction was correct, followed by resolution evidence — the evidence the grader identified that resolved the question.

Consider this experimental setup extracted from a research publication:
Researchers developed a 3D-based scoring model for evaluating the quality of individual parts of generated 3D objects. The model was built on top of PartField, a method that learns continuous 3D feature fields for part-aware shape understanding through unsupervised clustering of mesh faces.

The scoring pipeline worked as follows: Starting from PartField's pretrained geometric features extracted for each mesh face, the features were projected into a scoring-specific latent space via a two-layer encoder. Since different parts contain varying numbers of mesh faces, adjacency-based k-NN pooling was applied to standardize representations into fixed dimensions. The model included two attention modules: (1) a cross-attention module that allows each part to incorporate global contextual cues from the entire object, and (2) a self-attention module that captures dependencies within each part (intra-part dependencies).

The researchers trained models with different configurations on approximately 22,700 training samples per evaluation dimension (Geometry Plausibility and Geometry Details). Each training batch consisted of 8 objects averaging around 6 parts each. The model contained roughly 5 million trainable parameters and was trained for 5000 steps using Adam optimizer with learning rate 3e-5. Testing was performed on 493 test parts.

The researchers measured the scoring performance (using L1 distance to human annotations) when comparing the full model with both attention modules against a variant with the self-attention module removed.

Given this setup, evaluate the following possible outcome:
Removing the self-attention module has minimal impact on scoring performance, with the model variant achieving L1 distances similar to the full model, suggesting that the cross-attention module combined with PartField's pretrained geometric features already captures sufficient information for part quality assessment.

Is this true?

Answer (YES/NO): NO